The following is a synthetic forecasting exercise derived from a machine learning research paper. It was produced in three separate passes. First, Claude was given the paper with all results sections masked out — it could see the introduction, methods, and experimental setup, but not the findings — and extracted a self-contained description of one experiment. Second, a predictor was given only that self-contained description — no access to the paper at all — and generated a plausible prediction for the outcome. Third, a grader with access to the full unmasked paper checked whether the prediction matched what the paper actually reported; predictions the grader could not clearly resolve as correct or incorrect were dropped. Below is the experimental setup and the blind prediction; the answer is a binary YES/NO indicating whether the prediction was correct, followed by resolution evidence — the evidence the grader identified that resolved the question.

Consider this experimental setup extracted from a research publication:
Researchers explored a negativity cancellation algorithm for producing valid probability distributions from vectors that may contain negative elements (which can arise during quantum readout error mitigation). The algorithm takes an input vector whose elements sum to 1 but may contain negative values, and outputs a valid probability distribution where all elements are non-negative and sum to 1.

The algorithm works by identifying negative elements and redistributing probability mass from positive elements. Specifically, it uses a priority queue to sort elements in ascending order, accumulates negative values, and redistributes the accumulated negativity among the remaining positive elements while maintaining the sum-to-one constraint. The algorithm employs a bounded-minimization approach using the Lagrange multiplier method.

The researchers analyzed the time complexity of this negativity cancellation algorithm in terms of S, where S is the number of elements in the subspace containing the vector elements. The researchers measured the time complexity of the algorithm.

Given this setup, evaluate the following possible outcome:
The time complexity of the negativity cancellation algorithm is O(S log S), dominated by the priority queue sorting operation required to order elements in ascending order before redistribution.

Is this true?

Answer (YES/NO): YES